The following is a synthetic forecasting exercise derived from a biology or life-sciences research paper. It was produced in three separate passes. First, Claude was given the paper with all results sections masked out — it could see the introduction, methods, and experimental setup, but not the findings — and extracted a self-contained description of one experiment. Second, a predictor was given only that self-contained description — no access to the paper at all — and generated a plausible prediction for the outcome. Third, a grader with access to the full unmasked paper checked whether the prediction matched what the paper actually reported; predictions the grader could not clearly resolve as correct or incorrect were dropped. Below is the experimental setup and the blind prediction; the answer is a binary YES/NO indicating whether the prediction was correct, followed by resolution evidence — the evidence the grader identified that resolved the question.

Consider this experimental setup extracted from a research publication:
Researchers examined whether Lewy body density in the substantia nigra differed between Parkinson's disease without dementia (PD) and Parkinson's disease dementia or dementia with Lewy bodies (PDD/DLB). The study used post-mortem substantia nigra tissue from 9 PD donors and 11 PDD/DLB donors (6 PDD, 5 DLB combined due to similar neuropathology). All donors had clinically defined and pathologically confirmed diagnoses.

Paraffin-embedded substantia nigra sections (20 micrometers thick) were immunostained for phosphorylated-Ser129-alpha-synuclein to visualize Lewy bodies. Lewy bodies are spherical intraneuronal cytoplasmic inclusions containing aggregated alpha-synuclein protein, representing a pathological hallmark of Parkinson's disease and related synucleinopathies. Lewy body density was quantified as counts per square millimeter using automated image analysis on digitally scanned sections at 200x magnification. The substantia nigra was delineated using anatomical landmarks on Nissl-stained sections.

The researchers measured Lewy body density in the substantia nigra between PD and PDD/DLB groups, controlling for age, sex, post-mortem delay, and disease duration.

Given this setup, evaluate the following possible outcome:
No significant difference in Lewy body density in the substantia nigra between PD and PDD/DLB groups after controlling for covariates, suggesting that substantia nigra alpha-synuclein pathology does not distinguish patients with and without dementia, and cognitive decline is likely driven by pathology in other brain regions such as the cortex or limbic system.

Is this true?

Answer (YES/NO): YES